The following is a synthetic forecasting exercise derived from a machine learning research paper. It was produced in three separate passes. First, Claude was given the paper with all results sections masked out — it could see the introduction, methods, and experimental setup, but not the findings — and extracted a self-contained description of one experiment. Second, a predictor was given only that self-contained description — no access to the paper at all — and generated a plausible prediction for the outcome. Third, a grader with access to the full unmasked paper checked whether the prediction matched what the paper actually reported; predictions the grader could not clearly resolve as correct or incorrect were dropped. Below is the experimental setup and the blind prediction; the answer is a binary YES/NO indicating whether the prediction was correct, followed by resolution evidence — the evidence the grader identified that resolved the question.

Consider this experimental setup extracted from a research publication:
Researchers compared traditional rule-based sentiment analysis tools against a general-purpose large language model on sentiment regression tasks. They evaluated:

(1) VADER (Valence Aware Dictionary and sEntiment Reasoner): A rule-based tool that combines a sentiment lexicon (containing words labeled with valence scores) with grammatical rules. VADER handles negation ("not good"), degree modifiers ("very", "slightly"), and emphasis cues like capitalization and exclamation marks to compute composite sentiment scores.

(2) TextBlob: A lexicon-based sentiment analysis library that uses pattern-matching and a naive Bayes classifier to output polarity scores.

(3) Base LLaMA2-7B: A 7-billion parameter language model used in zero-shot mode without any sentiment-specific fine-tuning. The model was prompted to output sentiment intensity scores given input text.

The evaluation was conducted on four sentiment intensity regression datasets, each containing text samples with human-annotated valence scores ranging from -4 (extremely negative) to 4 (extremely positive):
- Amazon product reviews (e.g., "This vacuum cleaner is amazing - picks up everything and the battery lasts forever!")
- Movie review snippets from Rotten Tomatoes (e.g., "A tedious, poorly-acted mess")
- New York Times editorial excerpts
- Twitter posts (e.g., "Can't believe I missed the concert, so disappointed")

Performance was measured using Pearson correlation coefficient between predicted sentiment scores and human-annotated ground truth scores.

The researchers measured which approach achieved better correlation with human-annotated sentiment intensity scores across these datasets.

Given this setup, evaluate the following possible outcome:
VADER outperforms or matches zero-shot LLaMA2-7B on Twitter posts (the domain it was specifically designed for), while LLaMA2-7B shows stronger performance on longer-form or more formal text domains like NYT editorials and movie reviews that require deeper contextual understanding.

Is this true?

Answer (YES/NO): NO